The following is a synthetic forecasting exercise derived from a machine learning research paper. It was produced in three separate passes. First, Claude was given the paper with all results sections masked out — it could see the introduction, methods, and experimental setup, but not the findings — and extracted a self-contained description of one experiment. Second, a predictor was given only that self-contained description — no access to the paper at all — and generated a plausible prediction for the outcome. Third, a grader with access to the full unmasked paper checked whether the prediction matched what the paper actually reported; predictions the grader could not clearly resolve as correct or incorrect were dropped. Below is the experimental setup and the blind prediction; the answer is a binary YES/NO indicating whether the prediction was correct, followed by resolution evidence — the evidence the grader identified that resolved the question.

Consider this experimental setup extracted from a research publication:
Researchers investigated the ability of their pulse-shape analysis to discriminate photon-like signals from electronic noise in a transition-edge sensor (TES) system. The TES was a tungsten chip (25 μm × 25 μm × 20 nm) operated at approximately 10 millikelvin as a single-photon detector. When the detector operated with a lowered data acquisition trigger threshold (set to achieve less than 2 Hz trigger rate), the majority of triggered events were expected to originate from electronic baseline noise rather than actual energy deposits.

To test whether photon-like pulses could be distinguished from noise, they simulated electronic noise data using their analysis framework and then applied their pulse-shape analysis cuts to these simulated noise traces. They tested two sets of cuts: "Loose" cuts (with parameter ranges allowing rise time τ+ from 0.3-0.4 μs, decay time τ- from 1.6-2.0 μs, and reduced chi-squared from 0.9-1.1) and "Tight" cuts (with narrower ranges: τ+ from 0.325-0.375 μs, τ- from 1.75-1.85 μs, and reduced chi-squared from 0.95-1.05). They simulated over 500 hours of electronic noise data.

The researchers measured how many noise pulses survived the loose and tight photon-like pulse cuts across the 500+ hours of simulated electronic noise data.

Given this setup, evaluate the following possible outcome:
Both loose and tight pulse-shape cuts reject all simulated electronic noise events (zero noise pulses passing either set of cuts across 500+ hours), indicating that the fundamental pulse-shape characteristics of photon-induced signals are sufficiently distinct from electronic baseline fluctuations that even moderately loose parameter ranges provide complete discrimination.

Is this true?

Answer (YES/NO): NO